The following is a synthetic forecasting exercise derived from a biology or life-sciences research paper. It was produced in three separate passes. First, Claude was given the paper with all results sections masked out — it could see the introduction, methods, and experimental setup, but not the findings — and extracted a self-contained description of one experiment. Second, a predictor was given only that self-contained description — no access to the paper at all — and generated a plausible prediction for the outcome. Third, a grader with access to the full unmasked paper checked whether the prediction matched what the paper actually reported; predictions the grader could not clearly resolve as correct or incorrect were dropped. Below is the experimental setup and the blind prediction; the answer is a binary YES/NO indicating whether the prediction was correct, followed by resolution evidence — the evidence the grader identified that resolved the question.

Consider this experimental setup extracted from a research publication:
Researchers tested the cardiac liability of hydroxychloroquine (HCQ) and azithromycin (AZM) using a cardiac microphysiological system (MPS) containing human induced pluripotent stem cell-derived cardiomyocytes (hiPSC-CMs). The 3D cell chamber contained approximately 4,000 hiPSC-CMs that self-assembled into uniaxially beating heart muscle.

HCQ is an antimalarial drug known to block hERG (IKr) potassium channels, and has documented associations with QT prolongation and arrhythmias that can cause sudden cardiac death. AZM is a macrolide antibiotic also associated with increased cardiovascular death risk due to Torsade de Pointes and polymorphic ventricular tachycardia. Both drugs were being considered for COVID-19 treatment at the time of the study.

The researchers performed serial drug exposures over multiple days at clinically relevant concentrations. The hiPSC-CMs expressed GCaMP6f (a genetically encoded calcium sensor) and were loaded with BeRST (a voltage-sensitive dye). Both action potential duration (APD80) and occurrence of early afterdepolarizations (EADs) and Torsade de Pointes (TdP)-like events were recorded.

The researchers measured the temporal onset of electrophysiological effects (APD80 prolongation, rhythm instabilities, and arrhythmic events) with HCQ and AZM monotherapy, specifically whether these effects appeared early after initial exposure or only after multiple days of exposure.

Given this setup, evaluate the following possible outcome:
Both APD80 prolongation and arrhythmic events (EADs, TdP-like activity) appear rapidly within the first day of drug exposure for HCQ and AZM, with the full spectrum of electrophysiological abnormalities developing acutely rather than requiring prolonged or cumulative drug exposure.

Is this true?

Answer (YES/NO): NO